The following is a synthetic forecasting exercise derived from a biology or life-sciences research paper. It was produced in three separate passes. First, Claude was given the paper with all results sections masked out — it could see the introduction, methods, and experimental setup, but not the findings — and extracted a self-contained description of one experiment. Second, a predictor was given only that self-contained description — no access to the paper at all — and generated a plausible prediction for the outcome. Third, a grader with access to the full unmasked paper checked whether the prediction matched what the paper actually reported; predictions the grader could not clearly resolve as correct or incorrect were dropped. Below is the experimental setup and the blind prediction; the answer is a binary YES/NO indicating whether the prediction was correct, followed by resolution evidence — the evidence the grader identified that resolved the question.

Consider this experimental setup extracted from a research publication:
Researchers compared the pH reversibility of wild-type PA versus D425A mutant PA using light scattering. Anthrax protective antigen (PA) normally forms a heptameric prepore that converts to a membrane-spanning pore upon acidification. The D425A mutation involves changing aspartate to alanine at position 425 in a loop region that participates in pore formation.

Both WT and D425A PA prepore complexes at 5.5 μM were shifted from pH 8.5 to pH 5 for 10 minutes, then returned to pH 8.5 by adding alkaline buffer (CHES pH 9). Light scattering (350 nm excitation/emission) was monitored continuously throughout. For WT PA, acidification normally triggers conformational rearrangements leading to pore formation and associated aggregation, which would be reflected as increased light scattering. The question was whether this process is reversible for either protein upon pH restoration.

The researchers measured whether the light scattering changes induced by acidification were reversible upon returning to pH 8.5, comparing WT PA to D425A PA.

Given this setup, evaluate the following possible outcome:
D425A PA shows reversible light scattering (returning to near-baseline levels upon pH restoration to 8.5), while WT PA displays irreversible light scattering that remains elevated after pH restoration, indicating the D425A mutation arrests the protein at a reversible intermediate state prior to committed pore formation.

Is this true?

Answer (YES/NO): YES